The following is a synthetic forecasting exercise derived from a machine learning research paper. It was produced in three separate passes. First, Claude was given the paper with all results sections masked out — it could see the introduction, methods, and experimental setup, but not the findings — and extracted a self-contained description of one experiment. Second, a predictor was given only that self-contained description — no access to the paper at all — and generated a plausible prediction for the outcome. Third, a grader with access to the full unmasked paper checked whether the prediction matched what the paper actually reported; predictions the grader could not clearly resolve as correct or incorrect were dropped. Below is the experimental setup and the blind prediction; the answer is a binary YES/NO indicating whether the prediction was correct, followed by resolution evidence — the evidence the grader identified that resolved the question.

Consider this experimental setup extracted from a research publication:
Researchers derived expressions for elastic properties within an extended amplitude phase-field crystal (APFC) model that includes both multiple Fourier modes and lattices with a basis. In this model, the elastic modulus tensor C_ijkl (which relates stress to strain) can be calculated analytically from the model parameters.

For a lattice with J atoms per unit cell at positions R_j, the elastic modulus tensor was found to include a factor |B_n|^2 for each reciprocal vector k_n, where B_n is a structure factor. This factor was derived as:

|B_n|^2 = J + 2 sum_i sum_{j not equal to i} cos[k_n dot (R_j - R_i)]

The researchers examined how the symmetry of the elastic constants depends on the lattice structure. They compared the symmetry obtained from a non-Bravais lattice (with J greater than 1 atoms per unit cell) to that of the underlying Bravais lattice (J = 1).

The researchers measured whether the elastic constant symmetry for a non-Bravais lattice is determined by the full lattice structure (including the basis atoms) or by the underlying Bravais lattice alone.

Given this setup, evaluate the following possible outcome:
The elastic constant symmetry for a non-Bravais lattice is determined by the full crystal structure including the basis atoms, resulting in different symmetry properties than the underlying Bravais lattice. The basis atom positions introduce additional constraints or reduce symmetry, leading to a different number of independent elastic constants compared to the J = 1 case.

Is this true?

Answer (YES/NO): NO